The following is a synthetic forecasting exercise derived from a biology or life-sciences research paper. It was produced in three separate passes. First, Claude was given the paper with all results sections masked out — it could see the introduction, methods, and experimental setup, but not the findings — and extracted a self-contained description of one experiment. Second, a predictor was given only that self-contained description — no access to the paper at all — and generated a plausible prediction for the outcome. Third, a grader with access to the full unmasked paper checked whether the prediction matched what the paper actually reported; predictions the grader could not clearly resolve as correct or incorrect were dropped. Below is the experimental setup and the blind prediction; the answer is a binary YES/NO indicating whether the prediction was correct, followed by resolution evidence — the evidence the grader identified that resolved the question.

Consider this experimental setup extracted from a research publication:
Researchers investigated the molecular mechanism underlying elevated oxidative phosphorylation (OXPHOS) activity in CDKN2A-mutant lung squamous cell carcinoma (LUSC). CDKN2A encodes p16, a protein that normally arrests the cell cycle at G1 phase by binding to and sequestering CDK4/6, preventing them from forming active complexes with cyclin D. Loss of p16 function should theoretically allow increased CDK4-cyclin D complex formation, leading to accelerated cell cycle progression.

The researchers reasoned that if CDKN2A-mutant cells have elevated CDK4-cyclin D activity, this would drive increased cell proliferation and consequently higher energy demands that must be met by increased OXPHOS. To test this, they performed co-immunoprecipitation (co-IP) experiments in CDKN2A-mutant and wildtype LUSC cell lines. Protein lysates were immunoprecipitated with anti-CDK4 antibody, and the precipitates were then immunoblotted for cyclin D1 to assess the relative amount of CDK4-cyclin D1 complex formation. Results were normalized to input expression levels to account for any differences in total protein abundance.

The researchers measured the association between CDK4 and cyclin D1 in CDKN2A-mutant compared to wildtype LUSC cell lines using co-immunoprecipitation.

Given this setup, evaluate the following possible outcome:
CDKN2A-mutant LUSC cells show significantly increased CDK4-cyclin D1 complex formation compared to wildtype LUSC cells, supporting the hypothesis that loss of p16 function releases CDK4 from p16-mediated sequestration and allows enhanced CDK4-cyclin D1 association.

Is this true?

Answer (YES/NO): YES